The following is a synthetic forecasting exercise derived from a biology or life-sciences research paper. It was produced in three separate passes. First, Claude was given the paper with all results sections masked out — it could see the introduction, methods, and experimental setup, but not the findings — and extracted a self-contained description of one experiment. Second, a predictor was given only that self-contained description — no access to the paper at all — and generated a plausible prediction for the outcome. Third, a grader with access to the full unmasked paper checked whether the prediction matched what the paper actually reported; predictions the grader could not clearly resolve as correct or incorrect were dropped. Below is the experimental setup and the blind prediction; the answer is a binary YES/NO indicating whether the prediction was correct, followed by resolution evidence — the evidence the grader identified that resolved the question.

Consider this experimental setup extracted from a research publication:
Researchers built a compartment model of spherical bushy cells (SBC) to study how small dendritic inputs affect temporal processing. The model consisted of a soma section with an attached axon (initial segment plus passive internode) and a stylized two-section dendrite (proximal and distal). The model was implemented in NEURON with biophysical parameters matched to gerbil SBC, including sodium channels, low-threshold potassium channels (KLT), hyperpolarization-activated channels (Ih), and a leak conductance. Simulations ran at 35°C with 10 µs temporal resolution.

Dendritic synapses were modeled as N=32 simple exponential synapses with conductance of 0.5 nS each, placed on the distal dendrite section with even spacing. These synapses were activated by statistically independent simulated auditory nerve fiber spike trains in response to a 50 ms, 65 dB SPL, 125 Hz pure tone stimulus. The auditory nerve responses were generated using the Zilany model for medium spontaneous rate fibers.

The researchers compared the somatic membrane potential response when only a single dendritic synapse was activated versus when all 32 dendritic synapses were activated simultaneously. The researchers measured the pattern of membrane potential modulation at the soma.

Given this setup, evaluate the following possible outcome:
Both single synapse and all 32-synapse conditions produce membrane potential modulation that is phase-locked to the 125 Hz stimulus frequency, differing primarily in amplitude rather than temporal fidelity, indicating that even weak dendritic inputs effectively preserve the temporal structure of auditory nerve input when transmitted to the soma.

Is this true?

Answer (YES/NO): NO